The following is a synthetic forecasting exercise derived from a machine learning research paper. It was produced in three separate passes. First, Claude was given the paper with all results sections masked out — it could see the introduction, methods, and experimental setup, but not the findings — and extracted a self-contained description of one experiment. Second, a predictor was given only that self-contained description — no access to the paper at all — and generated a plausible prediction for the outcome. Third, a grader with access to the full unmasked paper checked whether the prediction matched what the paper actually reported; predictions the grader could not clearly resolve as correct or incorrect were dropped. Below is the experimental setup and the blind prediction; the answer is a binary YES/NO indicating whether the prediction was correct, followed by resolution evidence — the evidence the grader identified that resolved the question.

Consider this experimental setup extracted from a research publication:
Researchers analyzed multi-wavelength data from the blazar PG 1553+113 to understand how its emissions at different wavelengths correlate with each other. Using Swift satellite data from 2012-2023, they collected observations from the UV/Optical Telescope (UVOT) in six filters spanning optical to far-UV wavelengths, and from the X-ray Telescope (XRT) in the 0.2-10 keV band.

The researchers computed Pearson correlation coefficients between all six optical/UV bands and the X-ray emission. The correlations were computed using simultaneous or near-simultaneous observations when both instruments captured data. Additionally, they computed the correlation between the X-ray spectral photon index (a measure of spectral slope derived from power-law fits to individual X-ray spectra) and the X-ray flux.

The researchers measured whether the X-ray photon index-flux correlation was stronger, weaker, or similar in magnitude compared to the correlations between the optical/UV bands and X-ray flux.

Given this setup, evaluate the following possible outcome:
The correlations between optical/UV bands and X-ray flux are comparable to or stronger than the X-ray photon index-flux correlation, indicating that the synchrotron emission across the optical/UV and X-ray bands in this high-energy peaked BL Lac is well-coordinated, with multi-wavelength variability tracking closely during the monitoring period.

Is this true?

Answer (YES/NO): NO